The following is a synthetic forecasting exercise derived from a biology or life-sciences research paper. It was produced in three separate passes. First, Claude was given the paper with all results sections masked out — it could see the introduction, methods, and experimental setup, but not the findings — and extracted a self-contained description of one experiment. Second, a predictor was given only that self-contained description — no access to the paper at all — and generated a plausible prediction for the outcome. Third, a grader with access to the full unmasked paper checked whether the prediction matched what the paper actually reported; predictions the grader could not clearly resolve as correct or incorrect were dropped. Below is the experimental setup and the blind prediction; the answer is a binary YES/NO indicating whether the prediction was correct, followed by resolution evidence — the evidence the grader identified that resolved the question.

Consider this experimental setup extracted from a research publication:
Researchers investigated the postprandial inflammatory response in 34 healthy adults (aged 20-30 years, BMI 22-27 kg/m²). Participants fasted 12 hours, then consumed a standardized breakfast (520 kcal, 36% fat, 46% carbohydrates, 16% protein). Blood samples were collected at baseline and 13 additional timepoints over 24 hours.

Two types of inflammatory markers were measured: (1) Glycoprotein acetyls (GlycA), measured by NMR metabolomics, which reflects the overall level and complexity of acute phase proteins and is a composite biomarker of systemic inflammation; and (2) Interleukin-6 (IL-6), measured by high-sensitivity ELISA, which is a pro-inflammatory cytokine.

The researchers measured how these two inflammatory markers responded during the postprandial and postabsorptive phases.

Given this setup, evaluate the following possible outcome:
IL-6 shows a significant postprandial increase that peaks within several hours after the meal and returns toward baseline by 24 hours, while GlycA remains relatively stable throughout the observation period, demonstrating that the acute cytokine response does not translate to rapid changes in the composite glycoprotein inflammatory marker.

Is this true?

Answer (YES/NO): NO